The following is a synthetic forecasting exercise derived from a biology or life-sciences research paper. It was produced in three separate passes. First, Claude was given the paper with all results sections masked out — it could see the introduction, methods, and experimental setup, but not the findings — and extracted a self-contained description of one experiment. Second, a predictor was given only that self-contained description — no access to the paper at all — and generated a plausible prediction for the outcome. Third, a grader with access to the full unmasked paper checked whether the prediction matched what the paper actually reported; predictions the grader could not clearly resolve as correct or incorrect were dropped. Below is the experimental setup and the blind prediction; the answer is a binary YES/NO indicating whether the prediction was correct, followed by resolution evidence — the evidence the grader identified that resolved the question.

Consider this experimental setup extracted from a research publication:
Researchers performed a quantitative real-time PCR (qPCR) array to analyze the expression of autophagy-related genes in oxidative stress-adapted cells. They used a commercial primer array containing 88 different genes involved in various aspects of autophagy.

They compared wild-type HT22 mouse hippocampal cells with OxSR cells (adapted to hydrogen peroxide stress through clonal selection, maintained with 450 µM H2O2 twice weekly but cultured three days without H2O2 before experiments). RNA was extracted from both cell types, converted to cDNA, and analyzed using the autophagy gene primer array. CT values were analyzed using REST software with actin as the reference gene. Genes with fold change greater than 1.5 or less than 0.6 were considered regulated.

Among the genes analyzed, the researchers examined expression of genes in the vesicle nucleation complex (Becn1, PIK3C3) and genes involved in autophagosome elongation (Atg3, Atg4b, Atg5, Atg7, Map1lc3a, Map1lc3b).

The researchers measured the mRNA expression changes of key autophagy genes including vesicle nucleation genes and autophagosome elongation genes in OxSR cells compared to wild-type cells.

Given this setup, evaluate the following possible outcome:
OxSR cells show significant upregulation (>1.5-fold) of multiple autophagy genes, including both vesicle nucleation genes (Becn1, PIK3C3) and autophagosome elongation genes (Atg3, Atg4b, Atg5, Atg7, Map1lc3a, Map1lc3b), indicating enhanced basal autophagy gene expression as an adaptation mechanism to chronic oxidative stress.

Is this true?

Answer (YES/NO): NO